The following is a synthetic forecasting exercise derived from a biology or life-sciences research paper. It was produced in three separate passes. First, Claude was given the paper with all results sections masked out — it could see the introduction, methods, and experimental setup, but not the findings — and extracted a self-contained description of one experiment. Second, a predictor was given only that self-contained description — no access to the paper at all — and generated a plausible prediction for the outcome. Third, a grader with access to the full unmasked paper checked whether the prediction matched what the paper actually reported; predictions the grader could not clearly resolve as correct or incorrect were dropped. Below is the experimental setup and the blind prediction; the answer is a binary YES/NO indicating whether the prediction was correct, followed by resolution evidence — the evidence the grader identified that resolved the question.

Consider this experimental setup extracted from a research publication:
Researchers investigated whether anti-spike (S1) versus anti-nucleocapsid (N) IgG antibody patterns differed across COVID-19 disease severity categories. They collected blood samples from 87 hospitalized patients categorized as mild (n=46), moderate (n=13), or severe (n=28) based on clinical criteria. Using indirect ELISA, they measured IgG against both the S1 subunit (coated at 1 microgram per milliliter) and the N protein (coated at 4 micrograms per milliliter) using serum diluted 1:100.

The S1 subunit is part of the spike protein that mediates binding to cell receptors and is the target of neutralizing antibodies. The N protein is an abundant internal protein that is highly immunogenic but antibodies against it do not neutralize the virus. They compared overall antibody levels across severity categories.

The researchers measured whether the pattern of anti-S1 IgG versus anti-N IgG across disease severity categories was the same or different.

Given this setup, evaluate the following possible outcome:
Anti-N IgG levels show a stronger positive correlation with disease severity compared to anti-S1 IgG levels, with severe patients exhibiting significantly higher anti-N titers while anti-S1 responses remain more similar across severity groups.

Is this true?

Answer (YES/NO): YES